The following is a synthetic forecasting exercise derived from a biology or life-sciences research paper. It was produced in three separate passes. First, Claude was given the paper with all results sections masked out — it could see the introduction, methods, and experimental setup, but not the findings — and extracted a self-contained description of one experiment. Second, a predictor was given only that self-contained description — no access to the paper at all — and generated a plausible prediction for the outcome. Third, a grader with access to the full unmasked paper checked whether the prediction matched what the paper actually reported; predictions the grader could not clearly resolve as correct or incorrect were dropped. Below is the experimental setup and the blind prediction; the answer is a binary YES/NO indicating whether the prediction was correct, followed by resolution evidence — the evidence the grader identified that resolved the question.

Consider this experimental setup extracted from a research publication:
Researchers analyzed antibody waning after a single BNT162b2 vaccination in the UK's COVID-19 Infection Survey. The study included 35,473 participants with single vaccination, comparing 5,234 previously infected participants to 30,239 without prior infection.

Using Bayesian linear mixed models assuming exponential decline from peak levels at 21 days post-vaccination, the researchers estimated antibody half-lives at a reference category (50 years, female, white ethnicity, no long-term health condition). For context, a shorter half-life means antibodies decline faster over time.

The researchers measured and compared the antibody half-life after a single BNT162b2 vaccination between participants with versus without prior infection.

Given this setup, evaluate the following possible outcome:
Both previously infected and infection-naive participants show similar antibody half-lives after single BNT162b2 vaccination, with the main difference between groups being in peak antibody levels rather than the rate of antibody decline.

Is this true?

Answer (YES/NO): NO